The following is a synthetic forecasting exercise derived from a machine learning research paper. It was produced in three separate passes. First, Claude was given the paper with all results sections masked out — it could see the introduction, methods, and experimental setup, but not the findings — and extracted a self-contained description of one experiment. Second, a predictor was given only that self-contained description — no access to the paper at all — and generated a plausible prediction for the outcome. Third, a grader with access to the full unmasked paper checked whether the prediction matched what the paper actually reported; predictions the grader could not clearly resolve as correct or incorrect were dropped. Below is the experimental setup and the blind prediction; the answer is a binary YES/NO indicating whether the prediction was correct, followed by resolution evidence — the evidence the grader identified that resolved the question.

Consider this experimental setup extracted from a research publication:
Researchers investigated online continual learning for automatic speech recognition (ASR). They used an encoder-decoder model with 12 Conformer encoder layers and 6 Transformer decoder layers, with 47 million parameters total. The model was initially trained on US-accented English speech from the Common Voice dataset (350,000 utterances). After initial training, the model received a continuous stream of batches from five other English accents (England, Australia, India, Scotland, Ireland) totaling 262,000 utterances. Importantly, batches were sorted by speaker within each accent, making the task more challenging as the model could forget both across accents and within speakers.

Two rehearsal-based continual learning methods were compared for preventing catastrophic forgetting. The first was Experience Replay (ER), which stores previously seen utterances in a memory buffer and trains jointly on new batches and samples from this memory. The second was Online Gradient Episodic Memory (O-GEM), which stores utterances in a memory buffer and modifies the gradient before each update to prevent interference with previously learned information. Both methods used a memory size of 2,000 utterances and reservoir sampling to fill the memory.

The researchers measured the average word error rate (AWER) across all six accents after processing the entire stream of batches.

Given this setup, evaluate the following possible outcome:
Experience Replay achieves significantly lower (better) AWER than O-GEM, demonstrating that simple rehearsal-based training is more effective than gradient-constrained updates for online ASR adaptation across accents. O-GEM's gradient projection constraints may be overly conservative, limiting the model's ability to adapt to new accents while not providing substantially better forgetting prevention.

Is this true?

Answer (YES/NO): YES